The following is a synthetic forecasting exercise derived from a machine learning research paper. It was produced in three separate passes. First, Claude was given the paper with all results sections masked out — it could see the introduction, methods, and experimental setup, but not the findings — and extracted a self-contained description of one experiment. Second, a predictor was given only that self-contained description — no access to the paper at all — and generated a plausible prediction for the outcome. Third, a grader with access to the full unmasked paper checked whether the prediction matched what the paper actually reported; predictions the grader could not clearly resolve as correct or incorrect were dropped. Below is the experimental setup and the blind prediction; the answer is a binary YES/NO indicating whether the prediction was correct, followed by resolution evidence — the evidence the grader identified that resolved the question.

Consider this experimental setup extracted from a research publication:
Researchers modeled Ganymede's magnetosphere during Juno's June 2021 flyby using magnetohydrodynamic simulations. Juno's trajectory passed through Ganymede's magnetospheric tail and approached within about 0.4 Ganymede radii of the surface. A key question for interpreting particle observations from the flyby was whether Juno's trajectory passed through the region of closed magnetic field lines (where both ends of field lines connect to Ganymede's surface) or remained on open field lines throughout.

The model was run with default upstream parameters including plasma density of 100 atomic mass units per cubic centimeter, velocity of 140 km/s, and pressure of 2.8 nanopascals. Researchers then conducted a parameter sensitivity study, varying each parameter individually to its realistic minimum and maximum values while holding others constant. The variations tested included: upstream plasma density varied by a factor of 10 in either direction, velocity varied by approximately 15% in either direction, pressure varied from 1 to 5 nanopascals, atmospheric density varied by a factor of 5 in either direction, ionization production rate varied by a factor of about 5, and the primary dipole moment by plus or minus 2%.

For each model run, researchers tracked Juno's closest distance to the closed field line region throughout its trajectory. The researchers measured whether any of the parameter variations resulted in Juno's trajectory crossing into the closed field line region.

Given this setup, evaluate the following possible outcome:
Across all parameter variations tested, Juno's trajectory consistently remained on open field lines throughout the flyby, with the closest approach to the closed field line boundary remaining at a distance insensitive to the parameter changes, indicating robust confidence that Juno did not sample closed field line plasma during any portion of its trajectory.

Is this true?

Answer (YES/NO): NO